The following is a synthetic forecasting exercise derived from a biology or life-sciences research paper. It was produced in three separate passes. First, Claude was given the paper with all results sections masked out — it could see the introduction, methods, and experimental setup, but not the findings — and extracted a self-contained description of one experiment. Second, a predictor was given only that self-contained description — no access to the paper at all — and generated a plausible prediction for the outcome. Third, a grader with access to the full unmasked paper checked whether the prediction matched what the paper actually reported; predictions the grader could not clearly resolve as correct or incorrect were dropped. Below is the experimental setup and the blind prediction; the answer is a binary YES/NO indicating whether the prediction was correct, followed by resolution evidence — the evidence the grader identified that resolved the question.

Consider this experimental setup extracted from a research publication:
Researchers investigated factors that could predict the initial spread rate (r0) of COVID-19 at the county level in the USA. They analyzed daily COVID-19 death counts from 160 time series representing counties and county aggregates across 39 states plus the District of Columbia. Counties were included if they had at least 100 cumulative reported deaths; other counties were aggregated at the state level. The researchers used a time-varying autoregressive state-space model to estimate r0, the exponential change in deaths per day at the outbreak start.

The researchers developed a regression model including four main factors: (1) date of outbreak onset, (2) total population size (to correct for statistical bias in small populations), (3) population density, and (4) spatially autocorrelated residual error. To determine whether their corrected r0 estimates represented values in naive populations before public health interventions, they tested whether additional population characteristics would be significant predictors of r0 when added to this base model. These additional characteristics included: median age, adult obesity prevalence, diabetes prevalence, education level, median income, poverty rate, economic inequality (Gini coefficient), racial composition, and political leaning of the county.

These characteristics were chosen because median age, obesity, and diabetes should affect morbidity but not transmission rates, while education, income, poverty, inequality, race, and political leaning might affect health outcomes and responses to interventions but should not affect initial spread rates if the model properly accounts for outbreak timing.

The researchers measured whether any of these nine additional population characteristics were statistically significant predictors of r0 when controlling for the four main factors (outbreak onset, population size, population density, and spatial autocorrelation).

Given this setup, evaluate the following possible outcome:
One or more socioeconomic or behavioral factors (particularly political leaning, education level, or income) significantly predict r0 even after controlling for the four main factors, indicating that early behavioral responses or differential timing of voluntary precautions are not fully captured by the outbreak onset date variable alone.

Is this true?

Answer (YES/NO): NO